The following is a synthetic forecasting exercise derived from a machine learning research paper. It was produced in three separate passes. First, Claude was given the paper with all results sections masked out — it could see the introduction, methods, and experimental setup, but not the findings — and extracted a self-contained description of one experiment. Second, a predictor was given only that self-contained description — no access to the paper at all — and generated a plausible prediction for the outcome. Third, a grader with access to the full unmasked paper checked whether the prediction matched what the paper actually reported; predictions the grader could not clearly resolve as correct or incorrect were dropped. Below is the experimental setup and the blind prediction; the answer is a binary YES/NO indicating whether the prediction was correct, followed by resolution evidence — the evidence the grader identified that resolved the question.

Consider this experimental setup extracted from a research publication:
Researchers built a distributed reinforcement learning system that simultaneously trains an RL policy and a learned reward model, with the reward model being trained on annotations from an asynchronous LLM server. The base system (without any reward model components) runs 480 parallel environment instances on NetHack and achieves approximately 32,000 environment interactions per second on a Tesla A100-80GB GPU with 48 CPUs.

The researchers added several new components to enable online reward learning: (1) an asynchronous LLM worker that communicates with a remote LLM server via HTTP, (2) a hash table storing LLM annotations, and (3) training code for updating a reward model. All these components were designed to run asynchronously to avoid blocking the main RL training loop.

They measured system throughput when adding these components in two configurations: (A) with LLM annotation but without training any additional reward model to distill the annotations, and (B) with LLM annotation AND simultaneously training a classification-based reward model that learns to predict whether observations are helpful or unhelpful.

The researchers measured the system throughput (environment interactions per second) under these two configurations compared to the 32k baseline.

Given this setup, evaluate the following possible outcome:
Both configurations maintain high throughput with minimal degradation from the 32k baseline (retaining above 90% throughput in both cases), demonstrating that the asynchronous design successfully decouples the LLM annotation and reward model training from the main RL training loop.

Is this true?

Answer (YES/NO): NO